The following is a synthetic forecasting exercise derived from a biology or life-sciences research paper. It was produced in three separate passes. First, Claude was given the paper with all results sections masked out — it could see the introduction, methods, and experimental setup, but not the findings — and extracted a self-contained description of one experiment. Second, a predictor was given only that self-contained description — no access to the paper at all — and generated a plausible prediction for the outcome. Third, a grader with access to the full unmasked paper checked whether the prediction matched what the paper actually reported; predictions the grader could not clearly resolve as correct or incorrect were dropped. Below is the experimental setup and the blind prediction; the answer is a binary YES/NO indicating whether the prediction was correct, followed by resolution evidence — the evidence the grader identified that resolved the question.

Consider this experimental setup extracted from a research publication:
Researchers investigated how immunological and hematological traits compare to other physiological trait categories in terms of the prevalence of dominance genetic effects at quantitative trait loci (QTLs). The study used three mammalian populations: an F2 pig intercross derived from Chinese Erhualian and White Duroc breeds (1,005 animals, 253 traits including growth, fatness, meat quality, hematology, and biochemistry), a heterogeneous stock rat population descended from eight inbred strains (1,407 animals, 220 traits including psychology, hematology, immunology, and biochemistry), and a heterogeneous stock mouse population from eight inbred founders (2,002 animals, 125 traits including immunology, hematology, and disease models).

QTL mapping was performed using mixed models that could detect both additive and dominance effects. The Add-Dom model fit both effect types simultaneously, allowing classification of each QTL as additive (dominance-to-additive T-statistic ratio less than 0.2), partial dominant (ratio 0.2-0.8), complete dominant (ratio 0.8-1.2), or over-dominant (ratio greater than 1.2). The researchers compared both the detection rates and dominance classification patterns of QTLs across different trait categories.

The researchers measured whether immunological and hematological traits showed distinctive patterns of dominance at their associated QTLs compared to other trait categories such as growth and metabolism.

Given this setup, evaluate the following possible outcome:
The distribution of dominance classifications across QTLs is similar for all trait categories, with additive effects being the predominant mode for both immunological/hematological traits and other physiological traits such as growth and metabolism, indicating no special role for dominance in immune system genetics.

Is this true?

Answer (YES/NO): NO